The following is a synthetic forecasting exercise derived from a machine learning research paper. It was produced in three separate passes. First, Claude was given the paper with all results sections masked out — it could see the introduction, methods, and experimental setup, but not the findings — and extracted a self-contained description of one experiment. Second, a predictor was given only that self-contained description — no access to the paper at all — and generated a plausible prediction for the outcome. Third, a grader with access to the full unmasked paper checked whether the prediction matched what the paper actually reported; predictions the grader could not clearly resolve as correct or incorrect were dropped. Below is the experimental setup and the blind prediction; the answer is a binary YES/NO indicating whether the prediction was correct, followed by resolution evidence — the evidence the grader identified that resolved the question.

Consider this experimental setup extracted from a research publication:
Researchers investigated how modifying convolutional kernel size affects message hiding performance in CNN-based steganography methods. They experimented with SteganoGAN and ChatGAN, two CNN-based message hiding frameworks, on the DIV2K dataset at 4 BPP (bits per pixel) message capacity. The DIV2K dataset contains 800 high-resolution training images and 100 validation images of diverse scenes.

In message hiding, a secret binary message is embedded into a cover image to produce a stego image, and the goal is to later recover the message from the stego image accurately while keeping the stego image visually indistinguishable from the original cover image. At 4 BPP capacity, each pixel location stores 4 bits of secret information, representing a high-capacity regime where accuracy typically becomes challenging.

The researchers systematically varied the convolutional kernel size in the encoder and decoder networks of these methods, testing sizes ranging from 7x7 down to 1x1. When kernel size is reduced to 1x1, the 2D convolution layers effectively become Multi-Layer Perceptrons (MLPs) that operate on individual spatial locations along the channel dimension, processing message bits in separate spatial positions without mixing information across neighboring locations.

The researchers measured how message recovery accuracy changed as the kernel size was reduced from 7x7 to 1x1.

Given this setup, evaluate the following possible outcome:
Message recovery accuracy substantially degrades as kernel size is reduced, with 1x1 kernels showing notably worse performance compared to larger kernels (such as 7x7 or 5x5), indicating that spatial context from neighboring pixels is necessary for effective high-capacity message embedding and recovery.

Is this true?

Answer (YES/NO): NO